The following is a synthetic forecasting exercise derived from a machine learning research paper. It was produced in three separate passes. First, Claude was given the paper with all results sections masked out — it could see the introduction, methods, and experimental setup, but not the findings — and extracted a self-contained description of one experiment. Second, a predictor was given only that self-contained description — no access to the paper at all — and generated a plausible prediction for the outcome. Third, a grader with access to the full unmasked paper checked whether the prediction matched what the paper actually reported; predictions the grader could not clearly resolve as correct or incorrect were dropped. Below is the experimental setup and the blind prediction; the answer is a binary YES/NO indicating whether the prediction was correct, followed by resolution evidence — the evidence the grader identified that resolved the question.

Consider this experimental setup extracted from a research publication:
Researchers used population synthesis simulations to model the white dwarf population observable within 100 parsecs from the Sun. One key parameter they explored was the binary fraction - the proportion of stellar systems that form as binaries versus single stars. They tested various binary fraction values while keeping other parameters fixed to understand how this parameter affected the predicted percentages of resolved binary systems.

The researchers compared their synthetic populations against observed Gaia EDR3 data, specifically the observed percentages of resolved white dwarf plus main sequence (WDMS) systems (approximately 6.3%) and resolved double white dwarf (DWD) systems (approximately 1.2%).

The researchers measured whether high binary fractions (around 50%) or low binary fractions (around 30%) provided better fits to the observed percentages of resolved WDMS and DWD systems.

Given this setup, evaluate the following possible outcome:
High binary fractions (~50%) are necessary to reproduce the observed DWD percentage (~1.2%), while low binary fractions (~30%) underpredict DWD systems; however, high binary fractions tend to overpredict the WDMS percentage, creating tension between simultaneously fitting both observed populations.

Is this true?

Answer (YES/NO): NO